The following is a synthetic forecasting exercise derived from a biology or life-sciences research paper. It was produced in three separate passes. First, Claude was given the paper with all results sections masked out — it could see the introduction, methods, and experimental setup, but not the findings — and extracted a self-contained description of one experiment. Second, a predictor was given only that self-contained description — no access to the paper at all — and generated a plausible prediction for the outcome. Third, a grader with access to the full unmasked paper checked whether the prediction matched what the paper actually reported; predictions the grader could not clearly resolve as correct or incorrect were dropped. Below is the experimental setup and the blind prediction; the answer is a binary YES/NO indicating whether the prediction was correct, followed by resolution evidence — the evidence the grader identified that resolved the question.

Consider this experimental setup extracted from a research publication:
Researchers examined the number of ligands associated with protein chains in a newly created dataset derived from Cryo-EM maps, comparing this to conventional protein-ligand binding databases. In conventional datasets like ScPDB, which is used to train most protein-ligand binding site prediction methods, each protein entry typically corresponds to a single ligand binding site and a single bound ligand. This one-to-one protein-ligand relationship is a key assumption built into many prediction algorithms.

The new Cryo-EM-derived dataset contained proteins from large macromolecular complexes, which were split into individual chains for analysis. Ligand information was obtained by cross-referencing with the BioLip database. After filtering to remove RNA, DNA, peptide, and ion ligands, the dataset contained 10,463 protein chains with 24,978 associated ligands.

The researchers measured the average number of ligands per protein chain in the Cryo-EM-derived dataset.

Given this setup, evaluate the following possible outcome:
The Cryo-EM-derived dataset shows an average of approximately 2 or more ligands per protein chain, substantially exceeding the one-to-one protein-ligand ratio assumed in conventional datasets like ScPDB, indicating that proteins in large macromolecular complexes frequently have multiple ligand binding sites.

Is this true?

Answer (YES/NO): YES